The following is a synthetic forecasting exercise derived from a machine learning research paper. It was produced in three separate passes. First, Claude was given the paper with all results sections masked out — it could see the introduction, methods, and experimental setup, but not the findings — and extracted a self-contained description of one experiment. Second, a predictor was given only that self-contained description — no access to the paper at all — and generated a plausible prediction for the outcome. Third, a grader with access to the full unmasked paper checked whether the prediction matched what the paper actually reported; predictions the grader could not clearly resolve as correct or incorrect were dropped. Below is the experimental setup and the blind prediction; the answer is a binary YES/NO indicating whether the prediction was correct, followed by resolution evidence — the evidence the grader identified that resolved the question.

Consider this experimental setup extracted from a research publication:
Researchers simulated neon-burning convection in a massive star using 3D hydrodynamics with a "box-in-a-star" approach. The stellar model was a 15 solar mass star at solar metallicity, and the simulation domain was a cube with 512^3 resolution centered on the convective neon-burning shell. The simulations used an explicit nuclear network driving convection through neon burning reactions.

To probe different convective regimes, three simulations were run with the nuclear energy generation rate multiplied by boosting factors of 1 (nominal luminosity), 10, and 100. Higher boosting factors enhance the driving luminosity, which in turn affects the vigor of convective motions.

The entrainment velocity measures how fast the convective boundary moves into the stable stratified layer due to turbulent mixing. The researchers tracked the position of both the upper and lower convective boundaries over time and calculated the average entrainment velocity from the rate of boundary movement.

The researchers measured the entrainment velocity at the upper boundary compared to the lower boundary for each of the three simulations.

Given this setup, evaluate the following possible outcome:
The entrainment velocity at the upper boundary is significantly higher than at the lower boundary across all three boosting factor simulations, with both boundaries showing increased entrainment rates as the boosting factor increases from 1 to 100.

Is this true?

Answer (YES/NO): YES